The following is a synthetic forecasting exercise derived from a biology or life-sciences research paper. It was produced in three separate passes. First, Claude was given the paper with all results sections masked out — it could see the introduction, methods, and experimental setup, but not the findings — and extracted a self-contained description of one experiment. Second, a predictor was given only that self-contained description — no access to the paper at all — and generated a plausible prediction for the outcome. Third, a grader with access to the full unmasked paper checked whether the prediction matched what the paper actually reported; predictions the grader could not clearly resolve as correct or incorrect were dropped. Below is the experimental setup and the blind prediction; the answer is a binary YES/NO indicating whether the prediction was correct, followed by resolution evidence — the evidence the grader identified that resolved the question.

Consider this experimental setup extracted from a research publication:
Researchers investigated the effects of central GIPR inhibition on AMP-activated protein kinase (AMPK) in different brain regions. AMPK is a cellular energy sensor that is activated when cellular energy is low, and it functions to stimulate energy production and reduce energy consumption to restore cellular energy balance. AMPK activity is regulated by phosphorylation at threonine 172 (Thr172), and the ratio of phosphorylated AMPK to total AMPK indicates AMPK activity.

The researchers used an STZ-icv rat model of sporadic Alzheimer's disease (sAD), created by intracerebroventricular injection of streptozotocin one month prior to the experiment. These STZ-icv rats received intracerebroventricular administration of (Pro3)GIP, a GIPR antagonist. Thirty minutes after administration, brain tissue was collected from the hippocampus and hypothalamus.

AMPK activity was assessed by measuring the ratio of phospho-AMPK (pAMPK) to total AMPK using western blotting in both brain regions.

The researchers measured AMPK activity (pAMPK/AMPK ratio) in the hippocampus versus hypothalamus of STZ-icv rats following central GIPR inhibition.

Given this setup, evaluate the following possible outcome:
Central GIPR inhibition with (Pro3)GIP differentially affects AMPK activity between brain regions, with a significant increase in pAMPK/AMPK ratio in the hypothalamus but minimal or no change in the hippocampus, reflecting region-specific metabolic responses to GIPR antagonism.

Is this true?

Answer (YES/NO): NO